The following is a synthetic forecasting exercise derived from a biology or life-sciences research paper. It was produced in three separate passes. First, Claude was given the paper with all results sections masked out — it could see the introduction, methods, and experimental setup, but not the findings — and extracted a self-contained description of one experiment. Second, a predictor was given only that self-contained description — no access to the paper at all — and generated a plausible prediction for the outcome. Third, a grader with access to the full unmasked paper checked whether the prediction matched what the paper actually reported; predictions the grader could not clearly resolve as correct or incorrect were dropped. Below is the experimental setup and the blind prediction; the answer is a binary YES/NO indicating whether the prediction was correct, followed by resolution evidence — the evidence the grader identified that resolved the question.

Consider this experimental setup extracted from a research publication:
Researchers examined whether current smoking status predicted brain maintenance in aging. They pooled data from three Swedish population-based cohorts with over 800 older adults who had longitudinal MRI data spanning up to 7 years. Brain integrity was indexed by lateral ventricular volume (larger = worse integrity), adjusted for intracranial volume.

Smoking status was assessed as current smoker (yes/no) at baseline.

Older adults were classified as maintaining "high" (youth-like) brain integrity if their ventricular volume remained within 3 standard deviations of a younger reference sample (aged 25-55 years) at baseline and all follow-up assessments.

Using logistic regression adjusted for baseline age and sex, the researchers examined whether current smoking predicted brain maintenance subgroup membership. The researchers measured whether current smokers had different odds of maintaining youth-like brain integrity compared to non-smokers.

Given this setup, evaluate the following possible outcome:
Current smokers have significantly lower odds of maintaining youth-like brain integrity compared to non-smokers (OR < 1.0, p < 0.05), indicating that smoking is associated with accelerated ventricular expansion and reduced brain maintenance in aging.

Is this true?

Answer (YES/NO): NO